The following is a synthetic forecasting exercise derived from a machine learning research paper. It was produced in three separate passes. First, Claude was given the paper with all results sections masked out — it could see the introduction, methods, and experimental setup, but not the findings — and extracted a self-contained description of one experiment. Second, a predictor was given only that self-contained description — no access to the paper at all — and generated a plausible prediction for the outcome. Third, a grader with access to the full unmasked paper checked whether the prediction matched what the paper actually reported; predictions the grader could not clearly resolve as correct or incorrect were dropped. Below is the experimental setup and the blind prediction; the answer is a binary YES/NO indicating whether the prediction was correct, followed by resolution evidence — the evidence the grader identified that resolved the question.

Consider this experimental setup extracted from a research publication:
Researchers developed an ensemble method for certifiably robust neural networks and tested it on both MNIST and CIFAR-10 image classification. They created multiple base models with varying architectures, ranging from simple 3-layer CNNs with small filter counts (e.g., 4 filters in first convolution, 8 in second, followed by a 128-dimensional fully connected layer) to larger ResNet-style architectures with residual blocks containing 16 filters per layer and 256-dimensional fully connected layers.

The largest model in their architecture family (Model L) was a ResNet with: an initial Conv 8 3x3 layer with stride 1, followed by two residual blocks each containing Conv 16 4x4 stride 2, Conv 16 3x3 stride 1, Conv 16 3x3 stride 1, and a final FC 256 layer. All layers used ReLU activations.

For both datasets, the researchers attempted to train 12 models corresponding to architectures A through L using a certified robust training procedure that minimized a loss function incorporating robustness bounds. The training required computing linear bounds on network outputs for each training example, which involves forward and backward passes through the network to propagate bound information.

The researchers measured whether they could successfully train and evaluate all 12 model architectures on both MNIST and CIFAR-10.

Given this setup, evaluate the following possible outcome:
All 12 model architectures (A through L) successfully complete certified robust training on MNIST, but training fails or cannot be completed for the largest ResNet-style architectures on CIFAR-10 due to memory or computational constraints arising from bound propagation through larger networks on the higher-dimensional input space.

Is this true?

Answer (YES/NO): YES